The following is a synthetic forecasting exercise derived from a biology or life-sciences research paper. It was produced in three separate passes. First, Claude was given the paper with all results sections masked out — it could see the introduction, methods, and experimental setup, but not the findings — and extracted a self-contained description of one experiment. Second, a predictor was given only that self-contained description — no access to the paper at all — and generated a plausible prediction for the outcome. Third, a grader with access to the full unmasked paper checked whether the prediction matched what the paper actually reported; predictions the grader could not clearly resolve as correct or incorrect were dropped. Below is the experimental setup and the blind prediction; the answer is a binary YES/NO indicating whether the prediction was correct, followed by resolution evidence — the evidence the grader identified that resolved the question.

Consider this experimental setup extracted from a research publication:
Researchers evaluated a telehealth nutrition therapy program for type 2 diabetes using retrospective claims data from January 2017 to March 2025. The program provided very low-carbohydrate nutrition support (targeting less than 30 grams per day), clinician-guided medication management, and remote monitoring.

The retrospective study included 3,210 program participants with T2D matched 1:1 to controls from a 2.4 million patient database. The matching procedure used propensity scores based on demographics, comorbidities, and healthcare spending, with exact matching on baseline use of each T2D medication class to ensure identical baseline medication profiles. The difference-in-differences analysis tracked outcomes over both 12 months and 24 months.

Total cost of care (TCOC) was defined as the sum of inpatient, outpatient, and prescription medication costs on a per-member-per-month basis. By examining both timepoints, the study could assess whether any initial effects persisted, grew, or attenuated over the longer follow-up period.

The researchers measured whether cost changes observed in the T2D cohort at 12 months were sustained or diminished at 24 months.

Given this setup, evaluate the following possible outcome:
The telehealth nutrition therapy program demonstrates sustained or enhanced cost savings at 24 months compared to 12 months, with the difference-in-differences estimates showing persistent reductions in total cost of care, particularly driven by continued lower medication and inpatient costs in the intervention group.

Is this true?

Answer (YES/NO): YES